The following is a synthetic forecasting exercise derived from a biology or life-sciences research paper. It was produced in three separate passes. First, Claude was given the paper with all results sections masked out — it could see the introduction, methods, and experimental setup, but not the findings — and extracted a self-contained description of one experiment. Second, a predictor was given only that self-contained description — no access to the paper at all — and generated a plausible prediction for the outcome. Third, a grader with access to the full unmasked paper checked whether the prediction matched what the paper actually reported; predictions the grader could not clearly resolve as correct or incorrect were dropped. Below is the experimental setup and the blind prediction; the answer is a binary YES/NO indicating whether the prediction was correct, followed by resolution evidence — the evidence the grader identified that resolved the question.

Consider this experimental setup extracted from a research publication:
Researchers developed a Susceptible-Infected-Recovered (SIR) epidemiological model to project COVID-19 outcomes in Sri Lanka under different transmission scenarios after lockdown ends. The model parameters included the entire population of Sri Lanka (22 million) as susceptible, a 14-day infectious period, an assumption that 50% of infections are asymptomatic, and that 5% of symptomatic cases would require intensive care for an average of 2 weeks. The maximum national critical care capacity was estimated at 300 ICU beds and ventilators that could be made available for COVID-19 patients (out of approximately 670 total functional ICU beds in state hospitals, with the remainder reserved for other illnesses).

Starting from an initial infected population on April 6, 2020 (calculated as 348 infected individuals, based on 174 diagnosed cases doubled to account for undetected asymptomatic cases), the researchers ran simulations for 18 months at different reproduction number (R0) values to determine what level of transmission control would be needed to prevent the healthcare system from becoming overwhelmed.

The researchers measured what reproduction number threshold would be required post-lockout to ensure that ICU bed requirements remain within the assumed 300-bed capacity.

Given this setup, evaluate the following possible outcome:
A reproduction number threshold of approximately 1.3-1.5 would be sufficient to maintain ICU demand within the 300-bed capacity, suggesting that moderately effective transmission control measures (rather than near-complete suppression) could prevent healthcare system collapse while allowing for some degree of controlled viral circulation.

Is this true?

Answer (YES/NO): NO